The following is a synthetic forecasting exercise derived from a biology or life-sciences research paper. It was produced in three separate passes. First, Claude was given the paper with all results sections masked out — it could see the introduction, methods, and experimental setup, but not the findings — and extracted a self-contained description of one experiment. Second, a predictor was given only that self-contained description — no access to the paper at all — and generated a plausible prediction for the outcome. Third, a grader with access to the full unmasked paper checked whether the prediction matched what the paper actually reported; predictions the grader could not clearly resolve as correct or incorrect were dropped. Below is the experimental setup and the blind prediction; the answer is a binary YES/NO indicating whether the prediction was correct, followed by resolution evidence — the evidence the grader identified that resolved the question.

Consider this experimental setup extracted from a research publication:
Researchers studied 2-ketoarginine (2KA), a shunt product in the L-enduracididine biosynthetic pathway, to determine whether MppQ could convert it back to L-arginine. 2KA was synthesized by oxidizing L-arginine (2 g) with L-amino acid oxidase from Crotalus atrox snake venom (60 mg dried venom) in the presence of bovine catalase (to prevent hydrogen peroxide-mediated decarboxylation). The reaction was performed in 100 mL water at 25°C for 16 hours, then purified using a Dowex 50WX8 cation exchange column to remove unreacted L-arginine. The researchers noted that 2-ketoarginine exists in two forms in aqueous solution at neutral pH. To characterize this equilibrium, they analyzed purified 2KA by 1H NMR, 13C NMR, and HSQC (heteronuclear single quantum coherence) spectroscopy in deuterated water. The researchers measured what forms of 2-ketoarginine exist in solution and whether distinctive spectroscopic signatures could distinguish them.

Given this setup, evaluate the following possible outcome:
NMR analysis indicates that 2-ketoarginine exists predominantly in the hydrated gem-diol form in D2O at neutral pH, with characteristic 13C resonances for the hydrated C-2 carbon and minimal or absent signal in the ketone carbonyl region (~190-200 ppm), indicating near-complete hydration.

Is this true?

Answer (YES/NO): NO